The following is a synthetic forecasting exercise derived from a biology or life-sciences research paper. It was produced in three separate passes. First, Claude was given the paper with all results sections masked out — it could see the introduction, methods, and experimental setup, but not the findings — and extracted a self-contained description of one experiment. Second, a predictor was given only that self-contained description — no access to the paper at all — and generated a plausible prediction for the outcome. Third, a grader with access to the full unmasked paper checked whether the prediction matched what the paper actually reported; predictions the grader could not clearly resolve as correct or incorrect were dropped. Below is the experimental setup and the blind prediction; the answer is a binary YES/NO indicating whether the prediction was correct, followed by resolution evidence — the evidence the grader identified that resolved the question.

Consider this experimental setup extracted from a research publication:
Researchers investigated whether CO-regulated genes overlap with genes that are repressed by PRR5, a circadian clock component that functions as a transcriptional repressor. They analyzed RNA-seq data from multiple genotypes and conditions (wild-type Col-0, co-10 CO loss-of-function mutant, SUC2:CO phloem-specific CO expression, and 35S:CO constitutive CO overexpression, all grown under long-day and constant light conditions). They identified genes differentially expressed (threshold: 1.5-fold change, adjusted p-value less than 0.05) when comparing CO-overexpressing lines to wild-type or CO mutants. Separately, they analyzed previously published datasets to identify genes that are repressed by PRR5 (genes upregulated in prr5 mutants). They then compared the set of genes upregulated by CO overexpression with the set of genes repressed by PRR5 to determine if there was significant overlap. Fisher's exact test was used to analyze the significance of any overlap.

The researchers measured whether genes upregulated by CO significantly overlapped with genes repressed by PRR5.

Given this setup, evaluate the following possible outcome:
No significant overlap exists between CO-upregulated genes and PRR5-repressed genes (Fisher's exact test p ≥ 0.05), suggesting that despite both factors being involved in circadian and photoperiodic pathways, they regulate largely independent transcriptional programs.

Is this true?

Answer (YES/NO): NO